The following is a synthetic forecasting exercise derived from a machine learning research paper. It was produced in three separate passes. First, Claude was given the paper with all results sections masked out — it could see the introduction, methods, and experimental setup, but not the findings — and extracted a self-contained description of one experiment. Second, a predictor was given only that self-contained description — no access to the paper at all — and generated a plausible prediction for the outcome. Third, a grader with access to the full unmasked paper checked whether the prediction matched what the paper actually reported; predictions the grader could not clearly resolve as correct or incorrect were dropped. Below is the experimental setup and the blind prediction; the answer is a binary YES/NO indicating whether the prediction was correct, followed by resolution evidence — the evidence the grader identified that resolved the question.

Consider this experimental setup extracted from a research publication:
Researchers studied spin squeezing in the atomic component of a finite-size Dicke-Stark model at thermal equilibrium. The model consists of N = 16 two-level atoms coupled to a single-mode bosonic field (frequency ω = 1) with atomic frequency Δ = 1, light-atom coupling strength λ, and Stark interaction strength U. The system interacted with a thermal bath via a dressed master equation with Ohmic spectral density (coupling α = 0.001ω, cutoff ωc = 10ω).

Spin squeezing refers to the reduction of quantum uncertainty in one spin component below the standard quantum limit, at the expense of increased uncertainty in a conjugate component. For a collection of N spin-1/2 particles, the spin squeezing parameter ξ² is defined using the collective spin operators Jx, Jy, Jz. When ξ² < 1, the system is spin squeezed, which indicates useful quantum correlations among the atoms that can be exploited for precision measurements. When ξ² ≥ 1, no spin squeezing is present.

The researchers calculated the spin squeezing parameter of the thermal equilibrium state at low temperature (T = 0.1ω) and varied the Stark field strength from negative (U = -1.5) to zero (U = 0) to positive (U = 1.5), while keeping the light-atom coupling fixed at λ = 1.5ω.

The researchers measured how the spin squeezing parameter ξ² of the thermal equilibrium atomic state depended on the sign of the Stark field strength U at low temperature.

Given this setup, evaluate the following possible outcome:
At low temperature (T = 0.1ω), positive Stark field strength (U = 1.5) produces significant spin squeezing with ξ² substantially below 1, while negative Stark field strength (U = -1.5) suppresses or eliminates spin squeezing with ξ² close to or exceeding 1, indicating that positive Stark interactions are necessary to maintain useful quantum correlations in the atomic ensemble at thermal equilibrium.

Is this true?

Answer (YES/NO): NO